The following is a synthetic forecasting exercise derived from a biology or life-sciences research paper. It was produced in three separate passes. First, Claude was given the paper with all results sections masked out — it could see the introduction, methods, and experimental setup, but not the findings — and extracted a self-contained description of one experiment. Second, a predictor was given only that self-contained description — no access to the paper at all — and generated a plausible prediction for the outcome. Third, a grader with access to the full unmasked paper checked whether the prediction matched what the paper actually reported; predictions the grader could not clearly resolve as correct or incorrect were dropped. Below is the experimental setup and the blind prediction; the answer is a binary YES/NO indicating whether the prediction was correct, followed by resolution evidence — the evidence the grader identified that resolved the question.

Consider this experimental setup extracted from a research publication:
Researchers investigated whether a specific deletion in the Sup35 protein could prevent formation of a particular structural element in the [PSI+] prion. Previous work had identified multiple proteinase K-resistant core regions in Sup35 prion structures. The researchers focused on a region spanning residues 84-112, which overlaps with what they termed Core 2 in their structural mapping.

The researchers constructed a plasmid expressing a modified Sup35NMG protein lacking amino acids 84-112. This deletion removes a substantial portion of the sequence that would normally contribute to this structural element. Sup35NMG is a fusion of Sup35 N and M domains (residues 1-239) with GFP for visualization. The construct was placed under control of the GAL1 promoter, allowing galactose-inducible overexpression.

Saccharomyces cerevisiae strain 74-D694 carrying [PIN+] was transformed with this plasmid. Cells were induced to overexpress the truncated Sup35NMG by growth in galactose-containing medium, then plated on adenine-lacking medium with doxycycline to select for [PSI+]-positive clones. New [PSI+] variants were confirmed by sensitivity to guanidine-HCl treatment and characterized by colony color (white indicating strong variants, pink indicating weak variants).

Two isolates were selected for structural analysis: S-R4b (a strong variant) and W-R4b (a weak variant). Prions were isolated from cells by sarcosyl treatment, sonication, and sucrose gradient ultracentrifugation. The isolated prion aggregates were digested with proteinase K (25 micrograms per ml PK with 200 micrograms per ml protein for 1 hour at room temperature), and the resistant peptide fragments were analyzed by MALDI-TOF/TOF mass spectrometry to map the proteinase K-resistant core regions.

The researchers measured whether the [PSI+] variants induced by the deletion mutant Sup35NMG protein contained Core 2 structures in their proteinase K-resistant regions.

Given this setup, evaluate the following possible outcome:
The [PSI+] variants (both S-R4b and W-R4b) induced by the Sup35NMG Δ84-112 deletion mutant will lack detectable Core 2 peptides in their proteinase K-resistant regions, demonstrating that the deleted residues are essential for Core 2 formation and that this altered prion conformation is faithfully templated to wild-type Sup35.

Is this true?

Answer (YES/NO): NO